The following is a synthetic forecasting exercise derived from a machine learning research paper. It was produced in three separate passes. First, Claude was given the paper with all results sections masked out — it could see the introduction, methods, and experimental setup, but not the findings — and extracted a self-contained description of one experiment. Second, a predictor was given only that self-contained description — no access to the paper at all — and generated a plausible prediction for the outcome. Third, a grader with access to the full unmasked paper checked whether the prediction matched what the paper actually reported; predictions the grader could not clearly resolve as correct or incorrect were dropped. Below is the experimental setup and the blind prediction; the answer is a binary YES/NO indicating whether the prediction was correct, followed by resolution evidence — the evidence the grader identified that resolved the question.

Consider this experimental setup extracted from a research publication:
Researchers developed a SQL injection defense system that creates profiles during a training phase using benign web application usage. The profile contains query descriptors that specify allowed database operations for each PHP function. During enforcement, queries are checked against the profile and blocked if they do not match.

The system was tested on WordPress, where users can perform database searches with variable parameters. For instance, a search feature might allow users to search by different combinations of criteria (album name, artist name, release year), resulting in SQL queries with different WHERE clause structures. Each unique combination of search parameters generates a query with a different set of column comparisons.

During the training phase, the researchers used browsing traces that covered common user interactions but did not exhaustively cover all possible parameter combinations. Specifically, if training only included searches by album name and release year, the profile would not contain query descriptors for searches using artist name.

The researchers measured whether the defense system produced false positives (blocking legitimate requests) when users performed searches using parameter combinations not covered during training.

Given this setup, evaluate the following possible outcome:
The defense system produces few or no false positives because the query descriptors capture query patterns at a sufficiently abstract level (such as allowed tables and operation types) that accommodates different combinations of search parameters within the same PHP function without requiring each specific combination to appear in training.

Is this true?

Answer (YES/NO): YES